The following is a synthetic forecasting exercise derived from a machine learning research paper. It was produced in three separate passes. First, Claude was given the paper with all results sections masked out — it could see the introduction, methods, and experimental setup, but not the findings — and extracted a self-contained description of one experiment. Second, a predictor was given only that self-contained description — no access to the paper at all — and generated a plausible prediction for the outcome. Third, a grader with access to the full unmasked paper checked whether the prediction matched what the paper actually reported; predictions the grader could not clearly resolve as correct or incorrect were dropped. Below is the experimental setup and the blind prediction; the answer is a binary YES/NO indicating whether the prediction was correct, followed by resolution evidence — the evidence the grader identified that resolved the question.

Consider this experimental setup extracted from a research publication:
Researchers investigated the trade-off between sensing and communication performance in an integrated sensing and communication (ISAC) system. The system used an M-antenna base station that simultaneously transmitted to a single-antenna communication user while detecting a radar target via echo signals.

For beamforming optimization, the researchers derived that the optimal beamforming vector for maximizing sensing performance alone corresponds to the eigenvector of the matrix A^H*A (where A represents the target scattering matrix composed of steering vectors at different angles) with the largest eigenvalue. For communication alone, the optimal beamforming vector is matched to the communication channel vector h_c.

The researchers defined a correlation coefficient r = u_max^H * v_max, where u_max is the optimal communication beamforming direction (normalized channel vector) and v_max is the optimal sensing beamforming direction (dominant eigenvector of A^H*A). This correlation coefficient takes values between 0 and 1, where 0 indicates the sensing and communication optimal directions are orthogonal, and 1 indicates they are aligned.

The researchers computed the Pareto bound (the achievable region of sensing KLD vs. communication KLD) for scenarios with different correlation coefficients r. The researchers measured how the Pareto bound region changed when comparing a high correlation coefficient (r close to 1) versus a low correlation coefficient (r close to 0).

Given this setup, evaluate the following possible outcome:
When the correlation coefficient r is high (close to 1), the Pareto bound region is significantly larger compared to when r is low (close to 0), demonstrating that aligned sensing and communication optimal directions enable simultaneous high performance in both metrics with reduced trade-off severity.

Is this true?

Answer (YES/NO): NO